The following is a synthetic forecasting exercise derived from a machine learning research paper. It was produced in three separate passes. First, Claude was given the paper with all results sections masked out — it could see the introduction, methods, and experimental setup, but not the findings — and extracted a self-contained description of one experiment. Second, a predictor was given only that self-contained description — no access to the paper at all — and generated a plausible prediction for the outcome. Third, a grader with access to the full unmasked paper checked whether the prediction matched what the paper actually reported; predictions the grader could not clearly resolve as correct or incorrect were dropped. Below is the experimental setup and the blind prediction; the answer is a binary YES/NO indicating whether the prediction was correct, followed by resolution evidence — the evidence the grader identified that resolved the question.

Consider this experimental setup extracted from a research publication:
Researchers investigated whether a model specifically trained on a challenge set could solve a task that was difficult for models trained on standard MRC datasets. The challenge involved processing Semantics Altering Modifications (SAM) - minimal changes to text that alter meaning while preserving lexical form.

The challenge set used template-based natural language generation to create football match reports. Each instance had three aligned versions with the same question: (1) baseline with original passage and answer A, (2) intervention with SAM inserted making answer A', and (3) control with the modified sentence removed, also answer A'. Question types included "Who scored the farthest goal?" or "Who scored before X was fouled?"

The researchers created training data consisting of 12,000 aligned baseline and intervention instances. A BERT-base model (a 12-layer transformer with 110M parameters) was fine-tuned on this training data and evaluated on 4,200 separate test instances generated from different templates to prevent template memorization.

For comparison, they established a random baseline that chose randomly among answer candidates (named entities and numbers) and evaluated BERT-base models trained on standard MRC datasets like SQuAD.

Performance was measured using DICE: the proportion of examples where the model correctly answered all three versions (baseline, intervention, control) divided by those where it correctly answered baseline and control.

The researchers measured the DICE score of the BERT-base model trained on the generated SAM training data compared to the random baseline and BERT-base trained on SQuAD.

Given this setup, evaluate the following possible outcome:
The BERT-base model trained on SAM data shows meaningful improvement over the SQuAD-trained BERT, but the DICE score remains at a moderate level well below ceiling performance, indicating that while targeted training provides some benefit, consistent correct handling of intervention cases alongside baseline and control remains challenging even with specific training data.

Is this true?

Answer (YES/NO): NO